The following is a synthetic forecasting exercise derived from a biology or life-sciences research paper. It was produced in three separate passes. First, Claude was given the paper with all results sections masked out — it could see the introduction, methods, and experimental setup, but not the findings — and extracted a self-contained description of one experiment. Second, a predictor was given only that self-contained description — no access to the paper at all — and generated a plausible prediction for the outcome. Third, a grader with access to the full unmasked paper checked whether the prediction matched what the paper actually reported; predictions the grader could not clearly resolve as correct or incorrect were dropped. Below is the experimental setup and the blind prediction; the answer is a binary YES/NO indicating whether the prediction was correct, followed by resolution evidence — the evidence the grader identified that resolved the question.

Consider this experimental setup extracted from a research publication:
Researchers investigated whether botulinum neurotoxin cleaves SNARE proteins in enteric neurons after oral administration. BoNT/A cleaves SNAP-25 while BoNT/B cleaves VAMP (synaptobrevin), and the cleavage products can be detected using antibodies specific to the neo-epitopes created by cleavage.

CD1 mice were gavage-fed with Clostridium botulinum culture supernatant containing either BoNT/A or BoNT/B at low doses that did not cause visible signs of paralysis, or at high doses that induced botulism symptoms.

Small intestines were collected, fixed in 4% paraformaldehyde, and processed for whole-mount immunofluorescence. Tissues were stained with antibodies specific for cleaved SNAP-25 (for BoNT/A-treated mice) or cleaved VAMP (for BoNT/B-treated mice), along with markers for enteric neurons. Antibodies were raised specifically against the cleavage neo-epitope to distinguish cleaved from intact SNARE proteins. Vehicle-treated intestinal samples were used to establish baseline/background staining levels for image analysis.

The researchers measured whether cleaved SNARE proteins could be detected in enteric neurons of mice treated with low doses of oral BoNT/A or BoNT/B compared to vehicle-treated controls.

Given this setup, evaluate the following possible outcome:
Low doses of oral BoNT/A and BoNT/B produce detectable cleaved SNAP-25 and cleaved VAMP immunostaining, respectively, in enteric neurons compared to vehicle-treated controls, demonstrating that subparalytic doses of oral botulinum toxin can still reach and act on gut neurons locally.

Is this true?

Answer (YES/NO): YES